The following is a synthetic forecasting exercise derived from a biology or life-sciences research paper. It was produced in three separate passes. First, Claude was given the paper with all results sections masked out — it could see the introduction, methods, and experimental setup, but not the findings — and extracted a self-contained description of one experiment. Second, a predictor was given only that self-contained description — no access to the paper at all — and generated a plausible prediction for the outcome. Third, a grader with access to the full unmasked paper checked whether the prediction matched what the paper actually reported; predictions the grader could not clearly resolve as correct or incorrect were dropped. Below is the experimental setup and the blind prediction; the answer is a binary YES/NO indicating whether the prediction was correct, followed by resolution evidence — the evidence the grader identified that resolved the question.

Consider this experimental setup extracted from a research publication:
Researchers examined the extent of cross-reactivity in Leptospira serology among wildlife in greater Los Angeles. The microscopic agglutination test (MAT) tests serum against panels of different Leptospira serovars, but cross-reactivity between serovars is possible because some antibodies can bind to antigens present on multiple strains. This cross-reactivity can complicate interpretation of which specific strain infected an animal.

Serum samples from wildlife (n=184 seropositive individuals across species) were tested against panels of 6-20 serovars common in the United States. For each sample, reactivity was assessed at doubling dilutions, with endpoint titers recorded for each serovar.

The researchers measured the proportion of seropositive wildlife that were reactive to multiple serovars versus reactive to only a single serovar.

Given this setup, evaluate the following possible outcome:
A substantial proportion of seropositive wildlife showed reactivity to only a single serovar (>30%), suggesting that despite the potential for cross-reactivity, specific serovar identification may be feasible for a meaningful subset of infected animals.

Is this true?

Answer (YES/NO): YES